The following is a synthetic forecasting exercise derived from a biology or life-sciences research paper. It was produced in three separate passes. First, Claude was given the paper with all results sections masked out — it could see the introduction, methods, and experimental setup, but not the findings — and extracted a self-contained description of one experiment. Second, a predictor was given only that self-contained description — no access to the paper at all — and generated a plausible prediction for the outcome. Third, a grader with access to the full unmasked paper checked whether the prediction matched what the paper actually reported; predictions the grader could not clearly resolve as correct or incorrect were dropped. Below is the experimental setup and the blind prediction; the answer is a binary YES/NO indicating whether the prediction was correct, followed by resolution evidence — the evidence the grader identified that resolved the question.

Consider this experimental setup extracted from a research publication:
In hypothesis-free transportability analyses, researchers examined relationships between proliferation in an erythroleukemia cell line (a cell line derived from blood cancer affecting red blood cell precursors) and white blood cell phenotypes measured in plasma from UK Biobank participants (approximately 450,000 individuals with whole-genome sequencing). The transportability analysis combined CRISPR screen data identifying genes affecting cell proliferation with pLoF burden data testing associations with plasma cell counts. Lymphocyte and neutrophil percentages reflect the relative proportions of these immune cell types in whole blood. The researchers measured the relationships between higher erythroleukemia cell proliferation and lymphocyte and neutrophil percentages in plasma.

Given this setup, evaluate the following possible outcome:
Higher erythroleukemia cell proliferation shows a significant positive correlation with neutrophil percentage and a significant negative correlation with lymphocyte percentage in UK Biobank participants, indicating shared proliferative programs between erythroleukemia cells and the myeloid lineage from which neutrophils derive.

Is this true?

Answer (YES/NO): YES